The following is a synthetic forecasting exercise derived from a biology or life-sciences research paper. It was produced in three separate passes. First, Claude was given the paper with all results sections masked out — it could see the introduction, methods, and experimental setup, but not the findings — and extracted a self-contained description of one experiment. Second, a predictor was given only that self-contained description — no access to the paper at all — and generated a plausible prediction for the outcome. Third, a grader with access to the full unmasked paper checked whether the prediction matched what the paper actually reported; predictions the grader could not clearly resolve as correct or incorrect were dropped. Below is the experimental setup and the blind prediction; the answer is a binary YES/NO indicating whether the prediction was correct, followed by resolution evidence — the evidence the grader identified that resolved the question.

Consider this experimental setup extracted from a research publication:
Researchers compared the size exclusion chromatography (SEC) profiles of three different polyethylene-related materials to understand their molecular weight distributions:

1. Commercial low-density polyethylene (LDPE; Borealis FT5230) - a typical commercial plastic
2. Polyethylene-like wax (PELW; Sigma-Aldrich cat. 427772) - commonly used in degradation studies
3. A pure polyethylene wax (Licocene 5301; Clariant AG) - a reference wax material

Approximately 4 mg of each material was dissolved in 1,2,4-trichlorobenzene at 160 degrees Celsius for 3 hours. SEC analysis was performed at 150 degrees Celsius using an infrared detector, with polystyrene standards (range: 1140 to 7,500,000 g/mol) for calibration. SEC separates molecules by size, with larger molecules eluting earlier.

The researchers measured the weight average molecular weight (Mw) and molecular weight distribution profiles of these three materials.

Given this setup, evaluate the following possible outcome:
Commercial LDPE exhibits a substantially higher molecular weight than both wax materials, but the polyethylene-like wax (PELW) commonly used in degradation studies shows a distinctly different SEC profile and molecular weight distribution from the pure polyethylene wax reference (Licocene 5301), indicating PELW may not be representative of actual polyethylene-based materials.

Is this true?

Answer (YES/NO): YES